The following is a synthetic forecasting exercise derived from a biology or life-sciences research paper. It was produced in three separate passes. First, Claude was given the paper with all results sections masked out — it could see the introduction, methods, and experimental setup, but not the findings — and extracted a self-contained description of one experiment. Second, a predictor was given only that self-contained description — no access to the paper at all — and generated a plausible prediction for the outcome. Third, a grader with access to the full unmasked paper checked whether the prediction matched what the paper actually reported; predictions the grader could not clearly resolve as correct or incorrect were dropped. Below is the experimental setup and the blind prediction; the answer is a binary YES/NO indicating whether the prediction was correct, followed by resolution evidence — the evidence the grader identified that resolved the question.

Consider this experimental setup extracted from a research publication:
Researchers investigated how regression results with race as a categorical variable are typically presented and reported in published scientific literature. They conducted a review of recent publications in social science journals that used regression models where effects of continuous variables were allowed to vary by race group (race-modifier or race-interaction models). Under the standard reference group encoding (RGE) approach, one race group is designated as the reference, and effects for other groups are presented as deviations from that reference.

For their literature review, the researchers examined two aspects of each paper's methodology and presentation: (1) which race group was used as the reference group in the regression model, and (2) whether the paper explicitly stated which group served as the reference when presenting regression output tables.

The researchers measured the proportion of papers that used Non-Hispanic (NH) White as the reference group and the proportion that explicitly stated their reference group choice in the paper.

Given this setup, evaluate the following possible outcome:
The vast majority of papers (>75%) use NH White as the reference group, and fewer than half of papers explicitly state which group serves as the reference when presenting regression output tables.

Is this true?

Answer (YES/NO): YES